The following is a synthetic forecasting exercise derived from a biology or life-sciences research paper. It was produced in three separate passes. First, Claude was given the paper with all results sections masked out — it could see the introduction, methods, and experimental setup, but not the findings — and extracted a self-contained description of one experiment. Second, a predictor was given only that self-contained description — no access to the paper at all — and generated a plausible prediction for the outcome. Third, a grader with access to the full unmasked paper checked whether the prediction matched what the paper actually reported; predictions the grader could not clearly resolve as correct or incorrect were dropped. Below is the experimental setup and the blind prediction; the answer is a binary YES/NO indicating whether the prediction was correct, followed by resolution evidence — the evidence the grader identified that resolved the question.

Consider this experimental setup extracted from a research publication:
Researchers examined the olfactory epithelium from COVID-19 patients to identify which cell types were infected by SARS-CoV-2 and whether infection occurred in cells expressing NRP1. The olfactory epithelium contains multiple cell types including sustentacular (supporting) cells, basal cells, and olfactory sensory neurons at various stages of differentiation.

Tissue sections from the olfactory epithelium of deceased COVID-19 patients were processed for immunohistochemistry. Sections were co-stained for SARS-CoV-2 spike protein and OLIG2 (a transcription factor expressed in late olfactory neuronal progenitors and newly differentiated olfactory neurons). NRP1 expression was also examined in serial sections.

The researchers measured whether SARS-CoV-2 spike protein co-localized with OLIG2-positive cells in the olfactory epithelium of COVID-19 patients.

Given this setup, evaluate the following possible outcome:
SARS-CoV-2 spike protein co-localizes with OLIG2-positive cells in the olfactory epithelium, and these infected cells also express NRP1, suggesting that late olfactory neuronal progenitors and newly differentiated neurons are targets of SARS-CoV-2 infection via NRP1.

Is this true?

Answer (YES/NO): YES